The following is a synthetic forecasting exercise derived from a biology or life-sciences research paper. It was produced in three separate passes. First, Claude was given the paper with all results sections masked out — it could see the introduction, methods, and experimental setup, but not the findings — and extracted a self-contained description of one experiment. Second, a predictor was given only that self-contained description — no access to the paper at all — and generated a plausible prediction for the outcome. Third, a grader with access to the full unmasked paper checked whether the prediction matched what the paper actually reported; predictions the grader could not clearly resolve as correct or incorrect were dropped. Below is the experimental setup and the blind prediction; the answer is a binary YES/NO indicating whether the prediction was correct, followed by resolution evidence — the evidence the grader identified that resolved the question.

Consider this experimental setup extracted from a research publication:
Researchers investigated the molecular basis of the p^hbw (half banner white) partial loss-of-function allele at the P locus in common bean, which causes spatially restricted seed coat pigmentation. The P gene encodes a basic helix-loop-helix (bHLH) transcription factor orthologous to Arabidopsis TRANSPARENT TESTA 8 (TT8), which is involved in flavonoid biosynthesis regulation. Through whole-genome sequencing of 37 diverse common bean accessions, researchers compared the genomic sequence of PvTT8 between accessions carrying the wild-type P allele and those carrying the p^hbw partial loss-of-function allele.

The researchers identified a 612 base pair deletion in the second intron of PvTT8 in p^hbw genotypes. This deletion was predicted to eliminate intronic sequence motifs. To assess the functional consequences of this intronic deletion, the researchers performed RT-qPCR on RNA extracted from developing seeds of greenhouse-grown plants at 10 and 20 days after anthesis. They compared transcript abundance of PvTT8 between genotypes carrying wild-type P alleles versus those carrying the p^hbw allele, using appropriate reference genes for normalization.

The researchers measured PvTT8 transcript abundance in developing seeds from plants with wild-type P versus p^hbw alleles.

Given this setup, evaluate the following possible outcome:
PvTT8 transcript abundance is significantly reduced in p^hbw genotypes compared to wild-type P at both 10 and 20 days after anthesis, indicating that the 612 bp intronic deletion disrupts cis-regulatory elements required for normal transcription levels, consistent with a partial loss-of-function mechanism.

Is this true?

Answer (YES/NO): NO